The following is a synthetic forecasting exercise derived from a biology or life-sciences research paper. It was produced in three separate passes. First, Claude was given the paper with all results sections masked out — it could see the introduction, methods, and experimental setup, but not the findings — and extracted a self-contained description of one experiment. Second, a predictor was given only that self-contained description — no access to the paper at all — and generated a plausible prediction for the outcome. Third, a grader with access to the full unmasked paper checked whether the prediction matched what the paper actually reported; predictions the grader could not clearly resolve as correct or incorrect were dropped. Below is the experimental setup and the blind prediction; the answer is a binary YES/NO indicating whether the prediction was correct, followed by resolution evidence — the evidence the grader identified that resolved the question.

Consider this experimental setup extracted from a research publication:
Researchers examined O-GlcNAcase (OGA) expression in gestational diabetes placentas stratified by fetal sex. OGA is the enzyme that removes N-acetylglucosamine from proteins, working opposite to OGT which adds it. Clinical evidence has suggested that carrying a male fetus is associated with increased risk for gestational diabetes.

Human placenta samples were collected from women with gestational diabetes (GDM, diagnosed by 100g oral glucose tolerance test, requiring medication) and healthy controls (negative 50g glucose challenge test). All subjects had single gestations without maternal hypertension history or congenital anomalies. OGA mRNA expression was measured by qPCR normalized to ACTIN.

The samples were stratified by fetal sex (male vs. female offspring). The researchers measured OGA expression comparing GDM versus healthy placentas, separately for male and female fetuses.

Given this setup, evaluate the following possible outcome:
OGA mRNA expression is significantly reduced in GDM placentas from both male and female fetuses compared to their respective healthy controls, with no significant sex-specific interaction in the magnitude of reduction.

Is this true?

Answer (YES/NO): NO